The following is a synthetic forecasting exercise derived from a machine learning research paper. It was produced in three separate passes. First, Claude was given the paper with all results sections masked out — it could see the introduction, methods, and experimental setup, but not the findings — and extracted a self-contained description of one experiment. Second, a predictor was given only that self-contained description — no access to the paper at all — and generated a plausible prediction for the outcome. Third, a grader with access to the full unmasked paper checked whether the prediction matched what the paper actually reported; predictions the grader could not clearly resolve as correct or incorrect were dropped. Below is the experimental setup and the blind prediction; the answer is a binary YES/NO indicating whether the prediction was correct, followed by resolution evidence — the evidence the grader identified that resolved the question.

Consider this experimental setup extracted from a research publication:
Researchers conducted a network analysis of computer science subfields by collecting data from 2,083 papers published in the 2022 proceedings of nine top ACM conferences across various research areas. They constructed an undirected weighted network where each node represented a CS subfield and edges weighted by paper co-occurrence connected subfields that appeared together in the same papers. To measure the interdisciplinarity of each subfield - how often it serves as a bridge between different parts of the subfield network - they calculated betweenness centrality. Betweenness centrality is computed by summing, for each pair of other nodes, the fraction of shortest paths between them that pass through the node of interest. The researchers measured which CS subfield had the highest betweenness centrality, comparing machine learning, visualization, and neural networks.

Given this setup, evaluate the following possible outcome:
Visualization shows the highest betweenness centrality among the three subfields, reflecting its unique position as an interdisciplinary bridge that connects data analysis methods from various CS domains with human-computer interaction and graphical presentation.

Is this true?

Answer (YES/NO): NO